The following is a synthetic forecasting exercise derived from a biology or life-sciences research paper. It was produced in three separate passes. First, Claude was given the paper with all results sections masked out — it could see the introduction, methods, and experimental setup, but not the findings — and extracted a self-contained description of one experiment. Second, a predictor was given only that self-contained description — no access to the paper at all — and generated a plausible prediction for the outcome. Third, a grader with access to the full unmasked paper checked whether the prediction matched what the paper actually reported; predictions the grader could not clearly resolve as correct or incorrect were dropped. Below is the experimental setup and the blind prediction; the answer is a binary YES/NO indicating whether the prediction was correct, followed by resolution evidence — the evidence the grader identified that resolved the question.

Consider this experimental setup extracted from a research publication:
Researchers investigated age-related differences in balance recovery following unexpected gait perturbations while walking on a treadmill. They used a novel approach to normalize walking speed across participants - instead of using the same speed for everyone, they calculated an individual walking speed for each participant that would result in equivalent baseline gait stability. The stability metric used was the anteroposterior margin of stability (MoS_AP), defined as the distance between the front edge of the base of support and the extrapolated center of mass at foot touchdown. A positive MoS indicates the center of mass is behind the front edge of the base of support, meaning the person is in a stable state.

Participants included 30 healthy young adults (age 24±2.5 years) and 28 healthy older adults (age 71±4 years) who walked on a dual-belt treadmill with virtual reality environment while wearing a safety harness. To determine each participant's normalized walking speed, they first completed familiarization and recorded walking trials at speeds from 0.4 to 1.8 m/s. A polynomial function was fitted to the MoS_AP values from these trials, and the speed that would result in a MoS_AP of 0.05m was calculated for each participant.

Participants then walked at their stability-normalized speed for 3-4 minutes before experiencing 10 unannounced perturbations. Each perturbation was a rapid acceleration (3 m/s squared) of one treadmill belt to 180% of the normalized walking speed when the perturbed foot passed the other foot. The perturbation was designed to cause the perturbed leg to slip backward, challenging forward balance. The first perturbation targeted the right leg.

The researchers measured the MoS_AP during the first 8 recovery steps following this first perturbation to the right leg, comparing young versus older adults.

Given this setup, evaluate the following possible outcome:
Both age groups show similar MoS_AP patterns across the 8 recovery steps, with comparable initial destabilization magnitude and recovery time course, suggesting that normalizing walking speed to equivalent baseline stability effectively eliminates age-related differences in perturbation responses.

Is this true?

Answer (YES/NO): NO